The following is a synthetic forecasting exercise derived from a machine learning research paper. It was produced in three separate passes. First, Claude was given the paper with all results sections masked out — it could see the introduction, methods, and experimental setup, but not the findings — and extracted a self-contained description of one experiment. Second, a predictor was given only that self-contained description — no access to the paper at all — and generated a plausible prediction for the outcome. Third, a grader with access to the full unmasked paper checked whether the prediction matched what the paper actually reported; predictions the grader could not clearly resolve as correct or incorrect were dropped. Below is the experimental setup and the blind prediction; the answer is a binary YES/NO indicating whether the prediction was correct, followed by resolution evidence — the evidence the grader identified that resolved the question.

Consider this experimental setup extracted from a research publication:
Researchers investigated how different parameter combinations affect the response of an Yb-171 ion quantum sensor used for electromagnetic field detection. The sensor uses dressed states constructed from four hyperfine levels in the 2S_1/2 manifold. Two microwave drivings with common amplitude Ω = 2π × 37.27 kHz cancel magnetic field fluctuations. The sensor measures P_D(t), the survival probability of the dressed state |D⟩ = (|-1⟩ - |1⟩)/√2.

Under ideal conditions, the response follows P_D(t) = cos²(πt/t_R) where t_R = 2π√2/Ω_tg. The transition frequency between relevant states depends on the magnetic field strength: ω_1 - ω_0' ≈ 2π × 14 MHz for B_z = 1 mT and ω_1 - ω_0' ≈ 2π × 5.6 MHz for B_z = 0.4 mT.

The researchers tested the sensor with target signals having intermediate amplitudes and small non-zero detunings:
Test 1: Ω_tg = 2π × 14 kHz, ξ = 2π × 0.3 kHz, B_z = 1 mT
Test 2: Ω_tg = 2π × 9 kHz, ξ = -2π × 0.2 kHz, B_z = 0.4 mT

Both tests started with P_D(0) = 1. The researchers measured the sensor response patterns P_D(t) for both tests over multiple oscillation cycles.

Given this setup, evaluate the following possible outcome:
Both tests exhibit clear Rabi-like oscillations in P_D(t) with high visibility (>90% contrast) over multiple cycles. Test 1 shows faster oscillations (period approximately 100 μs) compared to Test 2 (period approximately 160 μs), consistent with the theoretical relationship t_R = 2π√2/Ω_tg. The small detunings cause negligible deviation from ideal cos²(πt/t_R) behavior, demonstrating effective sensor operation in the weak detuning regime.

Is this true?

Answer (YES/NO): NO